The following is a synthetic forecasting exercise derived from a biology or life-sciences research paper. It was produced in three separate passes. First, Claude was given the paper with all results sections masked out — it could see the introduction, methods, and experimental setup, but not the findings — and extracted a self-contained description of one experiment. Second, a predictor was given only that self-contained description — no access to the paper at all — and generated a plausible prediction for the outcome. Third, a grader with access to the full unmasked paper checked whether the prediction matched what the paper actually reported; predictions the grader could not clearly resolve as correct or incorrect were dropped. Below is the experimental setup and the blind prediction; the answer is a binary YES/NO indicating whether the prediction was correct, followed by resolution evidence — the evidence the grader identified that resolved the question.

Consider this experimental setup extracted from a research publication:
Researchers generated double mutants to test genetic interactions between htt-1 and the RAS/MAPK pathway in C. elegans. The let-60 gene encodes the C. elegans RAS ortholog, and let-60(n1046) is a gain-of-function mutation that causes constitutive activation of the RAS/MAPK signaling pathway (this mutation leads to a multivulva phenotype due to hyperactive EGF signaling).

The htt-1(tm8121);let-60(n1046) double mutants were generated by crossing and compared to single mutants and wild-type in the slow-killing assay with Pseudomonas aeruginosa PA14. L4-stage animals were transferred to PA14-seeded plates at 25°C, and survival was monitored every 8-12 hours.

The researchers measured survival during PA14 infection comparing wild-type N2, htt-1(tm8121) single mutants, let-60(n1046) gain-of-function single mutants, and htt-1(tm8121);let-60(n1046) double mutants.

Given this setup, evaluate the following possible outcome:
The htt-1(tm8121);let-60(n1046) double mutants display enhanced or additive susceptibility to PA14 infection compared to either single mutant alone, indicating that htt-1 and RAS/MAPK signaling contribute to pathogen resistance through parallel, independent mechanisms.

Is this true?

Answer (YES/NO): NO